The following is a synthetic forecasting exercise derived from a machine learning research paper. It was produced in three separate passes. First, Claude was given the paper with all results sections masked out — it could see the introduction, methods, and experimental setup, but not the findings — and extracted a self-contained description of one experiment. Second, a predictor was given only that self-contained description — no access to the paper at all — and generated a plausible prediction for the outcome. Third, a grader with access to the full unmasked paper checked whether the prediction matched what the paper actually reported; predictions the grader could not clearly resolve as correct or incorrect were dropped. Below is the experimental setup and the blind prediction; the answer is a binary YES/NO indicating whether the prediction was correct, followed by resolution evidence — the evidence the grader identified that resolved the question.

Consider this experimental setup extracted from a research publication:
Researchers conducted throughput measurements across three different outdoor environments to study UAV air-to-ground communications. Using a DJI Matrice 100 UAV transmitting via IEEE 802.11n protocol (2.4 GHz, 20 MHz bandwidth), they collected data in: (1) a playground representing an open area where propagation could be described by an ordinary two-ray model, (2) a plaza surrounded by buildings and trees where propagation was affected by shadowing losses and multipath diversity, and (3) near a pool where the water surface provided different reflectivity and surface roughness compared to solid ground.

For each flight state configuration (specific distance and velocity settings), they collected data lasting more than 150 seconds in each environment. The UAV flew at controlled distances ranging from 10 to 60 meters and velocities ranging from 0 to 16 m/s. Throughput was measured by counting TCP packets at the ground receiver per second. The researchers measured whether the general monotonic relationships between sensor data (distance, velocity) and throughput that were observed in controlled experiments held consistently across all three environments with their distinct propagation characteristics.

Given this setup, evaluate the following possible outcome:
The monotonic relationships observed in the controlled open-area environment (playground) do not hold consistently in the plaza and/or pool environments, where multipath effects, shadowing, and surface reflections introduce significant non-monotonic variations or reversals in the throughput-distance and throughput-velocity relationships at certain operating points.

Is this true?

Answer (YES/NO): NO